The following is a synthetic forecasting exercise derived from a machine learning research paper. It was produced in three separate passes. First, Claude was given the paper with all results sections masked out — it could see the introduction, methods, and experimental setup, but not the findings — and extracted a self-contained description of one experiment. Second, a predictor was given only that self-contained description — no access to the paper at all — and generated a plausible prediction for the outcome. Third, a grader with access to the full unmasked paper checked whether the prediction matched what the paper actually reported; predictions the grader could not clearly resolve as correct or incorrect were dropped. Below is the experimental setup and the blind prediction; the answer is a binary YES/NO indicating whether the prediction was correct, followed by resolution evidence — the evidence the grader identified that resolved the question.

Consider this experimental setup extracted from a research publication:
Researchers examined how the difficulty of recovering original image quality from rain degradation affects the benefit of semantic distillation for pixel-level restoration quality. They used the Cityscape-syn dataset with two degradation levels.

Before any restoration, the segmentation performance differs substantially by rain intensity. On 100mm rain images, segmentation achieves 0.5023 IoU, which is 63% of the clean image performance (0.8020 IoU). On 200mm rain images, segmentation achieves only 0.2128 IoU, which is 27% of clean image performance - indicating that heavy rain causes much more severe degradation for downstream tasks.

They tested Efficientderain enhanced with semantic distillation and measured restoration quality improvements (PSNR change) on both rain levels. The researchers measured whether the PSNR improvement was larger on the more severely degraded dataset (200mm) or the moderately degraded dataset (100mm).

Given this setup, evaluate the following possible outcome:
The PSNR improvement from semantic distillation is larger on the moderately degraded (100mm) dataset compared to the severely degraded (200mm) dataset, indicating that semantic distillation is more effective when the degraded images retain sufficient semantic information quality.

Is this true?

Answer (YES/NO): NO